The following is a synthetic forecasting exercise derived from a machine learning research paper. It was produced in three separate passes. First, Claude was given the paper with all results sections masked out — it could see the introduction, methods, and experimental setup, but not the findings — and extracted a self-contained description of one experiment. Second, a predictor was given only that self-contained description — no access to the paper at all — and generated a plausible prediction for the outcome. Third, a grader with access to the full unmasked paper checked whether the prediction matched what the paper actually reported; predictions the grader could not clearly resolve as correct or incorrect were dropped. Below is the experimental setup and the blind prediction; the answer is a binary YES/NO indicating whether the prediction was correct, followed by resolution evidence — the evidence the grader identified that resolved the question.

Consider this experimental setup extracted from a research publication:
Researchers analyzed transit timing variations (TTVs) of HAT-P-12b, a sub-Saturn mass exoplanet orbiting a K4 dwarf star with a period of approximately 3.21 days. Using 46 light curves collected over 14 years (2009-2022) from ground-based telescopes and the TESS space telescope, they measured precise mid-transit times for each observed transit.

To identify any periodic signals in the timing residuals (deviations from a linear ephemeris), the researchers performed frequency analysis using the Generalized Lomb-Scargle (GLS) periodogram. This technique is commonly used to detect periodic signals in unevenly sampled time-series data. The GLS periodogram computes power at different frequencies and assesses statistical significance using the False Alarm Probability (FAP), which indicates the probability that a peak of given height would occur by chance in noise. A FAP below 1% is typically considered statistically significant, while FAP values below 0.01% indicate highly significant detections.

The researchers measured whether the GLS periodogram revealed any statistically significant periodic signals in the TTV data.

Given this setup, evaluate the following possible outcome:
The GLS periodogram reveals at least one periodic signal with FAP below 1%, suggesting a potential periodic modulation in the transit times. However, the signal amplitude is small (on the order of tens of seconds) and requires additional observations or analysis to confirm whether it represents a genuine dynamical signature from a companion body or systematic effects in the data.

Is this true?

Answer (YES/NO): NO